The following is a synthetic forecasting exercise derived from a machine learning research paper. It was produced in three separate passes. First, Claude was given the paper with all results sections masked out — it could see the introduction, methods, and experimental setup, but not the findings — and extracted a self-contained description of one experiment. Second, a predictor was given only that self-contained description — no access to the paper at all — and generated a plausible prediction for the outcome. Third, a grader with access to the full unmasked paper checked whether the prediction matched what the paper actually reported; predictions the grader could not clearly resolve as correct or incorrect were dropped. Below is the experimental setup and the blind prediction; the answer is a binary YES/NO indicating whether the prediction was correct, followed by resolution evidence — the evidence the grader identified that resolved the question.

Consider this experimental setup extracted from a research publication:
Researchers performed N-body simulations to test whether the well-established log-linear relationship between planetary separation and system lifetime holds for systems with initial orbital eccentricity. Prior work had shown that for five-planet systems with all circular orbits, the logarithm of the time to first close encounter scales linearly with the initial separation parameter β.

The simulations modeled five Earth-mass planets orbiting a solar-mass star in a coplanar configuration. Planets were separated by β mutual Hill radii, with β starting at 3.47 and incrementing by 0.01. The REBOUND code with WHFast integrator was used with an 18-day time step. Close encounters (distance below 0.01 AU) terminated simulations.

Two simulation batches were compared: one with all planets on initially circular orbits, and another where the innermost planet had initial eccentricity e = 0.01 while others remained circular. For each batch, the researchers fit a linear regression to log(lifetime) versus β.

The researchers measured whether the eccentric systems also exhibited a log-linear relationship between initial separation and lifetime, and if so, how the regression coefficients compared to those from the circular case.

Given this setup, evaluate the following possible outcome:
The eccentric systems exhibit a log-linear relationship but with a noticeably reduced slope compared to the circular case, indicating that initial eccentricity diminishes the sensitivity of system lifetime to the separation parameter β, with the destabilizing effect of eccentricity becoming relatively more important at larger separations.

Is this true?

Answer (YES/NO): YES